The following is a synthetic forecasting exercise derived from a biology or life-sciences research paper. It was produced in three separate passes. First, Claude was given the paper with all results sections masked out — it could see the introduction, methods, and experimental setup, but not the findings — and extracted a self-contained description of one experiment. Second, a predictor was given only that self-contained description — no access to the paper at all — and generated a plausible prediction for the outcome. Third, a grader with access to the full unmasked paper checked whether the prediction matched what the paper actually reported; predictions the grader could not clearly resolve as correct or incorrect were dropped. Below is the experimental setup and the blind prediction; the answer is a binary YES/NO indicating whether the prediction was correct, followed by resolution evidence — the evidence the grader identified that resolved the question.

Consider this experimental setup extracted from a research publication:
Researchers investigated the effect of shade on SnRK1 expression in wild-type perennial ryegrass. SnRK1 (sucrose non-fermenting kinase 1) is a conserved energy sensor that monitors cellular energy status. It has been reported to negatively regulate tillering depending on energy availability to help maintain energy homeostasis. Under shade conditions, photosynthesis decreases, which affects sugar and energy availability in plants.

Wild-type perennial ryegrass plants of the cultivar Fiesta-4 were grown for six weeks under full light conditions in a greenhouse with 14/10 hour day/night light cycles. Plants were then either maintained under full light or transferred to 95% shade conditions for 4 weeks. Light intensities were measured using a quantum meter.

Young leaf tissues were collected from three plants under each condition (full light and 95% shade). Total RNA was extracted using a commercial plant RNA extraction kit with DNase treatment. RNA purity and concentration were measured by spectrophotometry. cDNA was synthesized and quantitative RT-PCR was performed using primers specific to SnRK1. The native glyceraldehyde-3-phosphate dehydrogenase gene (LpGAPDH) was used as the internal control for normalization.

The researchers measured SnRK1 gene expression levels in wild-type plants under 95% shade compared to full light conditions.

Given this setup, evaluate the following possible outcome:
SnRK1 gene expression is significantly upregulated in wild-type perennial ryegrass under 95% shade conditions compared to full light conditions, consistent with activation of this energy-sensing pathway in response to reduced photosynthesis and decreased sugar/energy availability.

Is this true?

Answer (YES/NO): YES